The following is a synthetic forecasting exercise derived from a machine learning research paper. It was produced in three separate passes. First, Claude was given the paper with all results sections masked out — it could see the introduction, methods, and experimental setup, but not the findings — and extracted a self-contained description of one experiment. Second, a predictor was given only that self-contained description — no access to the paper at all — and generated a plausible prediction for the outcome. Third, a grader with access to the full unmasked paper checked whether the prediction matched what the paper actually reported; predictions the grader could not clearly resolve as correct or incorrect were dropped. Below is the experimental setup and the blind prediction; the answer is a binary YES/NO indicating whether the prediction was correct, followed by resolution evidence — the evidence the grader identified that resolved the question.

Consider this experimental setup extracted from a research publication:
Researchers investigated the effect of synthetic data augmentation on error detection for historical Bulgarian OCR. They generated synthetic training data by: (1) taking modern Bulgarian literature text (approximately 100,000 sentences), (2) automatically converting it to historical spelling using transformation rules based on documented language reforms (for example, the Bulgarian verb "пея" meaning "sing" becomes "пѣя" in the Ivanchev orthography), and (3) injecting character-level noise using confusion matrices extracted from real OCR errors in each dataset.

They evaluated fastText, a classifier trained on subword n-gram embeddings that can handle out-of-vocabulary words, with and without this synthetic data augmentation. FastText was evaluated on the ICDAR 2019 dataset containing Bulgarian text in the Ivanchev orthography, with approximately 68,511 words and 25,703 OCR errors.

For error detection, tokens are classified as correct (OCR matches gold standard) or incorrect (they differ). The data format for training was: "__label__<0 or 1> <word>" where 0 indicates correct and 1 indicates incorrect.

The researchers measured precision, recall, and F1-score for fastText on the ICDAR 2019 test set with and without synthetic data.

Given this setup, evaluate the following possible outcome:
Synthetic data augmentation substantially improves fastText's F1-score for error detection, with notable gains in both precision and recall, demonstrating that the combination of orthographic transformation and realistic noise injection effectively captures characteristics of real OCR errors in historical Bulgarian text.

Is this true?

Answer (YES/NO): NO